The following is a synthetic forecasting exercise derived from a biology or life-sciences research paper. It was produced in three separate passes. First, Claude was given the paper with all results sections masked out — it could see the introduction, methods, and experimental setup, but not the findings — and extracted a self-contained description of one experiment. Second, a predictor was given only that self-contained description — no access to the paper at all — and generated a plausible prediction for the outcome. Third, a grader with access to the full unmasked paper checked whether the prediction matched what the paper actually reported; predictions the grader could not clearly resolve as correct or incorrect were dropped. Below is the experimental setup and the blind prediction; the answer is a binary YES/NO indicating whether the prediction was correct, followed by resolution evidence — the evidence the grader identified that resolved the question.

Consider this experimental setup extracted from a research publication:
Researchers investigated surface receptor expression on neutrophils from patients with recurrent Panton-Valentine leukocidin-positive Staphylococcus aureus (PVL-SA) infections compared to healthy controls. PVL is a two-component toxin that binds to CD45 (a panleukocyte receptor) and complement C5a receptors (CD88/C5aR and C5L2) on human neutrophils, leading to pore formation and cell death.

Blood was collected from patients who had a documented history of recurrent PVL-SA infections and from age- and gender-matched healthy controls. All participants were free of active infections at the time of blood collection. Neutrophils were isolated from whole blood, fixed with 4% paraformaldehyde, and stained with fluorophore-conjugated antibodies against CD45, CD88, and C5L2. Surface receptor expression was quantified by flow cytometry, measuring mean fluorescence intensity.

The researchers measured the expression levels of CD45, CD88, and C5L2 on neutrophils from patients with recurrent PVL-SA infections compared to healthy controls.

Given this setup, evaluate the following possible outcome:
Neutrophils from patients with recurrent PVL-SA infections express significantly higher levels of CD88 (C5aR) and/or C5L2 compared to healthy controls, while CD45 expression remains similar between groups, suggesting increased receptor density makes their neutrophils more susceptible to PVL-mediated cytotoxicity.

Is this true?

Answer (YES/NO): NO